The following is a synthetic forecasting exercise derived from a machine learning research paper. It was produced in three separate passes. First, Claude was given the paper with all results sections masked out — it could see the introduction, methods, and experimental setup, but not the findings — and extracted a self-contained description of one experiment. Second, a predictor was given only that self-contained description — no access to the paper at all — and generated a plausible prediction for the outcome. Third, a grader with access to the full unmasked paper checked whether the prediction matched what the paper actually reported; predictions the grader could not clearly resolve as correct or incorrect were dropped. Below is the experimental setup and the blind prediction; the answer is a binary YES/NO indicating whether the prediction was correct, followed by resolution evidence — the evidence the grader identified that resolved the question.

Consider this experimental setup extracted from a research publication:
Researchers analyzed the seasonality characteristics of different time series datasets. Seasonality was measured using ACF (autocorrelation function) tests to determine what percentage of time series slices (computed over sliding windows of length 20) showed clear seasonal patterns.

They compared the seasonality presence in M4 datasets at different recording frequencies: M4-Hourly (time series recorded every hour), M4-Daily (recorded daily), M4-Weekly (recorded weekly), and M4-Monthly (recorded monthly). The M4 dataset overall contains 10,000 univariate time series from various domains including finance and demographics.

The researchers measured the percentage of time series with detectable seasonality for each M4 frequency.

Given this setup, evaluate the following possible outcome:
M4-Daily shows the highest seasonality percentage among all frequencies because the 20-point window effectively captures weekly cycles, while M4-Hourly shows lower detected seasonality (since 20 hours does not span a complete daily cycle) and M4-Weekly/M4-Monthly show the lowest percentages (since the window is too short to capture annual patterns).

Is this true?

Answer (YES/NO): NO